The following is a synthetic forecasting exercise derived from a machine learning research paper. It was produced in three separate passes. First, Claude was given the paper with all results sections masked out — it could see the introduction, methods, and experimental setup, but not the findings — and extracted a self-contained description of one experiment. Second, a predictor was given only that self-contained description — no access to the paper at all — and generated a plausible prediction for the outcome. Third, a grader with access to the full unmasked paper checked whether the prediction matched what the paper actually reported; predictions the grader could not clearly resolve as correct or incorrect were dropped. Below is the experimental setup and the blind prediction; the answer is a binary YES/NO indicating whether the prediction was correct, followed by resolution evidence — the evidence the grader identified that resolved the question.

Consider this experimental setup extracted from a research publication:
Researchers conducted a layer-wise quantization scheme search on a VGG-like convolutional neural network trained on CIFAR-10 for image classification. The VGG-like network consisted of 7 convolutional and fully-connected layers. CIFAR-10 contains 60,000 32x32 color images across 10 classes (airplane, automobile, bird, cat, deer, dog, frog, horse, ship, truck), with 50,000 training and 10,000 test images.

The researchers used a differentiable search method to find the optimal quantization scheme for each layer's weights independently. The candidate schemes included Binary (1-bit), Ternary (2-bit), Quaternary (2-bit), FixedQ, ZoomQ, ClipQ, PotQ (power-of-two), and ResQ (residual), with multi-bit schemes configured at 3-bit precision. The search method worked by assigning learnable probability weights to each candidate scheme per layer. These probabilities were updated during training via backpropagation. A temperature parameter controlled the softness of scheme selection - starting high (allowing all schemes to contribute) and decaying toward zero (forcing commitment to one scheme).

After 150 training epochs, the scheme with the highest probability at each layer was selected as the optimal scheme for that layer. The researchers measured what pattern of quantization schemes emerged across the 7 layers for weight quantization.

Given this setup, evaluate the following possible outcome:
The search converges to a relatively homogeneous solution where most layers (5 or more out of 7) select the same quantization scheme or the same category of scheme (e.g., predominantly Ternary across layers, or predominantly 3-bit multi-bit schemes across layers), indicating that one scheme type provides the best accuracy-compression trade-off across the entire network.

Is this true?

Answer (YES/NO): YES